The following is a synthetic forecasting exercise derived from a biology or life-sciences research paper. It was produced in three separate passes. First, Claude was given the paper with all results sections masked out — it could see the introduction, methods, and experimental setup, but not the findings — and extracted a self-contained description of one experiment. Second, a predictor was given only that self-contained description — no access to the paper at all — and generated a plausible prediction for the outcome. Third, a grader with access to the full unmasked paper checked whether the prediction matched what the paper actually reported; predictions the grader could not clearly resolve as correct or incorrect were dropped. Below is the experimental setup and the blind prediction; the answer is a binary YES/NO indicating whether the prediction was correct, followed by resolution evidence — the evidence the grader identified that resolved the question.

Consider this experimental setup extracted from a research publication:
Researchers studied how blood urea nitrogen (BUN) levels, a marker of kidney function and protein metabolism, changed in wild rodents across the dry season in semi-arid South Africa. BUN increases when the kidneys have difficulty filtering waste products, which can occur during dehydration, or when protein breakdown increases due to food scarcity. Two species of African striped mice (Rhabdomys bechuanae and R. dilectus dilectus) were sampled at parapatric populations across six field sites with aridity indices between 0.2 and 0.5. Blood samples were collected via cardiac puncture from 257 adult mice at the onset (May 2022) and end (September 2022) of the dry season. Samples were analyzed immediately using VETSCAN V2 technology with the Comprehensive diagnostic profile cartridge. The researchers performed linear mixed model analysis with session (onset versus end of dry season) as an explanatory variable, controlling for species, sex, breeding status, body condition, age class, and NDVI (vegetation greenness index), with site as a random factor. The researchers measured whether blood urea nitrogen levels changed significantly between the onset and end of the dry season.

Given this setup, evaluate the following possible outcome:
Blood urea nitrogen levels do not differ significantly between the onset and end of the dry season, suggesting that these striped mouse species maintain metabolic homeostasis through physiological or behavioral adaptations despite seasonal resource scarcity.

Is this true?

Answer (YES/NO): YES